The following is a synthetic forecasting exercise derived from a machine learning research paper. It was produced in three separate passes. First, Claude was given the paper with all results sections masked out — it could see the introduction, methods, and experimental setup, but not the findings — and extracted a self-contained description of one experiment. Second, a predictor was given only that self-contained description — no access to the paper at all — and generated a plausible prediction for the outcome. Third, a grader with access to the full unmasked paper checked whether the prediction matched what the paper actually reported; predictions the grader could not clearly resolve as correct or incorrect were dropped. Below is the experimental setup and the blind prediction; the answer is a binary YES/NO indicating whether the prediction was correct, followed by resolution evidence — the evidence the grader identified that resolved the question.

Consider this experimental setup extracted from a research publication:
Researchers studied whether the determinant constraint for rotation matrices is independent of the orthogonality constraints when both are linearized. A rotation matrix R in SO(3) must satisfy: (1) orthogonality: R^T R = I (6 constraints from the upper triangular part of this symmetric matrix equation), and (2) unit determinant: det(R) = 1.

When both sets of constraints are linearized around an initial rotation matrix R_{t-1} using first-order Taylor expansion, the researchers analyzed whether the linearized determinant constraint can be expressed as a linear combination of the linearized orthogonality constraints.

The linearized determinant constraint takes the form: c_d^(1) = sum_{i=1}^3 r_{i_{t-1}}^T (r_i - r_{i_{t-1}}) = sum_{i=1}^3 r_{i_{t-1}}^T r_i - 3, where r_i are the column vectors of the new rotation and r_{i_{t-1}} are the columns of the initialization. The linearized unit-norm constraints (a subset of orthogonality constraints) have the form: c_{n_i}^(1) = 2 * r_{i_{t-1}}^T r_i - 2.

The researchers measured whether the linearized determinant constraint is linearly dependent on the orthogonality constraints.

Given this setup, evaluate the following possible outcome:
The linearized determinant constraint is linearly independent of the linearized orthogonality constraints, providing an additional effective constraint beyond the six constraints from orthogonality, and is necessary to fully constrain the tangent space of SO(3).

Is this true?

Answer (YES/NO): NO